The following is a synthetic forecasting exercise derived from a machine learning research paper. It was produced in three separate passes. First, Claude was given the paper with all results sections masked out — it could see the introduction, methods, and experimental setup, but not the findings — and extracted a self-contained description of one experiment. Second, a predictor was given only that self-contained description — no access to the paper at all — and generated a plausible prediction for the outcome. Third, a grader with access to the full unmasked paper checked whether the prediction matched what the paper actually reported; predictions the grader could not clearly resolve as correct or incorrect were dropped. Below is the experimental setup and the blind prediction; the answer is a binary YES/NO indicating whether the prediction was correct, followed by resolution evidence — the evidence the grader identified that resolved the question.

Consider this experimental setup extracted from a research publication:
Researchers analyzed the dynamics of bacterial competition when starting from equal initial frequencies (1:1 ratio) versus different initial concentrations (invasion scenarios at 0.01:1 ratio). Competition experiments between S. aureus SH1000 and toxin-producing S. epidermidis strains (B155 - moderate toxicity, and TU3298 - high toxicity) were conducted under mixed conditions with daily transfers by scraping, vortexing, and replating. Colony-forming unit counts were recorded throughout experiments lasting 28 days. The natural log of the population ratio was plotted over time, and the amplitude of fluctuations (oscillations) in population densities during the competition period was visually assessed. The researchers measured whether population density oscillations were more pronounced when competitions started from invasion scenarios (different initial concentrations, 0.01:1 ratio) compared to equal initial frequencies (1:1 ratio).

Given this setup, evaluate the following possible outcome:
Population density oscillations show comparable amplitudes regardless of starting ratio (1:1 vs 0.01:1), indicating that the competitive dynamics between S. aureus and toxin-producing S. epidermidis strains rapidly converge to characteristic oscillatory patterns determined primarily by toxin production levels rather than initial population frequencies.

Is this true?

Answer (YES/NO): NO